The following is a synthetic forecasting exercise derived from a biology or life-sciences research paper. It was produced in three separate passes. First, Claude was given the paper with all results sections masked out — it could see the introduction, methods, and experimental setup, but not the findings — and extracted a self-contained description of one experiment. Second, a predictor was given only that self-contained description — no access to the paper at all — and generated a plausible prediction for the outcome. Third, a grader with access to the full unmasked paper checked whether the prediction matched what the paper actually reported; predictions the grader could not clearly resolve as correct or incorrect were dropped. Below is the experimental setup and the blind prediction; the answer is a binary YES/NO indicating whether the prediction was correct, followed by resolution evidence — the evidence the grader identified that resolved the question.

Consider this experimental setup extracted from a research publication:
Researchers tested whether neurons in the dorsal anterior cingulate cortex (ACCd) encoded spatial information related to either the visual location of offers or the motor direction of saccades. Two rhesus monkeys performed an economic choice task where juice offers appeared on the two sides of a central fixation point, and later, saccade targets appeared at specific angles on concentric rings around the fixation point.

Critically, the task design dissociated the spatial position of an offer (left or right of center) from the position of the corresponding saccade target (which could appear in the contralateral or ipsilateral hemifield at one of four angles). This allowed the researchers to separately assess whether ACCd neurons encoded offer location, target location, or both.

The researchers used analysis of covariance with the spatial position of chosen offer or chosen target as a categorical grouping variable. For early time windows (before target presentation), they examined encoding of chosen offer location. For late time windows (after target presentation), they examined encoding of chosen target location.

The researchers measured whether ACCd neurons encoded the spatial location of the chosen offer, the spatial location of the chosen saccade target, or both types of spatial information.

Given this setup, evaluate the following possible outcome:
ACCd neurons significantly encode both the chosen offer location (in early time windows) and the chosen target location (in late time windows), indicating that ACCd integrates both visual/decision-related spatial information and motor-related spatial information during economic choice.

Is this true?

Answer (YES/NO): YES